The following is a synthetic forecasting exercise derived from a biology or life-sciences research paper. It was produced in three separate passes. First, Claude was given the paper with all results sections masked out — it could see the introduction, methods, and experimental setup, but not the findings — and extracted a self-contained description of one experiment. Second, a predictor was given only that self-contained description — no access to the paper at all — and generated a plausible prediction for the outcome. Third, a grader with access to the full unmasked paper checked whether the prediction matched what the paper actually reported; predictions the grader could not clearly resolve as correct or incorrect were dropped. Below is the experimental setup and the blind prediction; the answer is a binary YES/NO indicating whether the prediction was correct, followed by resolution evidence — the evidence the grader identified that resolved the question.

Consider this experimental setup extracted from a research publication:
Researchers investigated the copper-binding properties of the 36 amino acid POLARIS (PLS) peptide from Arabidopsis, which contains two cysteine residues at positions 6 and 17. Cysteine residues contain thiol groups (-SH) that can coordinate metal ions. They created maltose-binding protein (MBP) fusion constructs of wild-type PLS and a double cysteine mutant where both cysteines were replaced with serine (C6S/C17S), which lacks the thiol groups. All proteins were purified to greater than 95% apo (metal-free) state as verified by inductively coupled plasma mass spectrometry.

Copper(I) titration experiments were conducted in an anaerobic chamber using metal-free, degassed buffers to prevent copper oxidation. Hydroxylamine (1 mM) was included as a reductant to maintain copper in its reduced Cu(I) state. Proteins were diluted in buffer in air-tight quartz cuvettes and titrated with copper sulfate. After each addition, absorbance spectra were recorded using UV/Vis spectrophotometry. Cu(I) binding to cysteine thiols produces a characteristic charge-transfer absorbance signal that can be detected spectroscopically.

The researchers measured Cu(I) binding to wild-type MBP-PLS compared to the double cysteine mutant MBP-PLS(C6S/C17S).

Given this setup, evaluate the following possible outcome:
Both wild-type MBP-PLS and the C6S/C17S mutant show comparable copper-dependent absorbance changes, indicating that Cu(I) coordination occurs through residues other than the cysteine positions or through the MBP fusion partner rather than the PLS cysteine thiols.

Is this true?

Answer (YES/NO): NO